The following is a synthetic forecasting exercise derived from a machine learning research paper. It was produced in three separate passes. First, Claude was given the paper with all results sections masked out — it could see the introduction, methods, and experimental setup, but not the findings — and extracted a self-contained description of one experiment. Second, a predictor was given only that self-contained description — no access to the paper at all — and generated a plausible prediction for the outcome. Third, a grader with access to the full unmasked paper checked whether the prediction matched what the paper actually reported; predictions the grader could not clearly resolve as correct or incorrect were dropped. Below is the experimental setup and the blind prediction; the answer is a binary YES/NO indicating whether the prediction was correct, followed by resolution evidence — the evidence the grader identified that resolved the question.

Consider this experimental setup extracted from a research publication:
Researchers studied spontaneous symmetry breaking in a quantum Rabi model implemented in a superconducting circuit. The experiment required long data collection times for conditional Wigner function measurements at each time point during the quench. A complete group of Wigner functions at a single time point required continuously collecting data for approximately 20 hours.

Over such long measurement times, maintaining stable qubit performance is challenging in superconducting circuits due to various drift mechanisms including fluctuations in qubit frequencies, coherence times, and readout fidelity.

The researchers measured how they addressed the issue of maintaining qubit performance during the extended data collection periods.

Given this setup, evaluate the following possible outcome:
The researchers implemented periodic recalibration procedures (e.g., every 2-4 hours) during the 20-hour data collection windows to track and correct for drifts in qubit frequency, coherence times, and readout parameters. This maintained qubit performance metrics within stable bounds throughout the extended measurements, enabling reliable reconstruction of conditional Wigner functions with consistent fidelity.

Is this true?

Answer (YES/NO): NO